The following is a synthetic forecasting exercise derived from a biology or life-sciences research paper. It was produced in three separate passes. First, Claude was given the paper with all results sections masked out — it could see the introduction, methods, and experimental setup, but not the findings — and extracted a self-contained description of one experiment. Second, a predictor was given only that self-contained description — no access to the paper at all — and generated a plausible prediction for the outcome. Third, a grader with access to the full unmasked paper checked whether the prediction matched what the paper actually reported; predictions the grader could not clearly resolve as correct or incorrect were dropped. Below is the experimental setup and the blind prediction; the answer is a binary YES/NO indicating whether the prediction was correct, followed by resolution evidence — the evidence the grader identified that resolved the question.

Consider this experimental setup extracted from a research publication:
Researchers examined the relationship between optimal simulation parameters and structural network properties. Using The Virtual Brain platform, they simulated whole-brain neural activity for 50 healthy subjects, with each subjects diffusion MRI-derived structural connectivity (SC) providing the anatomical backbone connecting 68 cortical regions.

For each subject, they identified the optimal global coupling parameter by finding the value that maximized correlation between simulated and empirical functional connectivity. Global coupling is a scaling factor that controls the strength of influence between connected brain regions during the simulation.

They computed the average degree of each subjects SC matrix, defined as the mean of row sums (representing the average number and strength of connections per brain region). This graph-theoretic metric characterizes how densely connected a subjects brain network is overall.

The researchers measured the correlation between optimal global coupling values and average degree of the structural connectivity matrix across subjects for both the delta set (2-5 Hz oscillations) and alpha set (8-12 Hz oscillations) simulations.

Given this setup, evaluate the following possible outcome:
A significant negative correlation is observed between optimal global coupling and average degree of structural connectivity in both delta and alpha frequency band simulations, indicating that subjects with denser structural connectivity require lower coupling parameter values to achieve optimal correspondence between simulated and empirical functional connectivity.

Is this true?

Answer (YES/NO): YES